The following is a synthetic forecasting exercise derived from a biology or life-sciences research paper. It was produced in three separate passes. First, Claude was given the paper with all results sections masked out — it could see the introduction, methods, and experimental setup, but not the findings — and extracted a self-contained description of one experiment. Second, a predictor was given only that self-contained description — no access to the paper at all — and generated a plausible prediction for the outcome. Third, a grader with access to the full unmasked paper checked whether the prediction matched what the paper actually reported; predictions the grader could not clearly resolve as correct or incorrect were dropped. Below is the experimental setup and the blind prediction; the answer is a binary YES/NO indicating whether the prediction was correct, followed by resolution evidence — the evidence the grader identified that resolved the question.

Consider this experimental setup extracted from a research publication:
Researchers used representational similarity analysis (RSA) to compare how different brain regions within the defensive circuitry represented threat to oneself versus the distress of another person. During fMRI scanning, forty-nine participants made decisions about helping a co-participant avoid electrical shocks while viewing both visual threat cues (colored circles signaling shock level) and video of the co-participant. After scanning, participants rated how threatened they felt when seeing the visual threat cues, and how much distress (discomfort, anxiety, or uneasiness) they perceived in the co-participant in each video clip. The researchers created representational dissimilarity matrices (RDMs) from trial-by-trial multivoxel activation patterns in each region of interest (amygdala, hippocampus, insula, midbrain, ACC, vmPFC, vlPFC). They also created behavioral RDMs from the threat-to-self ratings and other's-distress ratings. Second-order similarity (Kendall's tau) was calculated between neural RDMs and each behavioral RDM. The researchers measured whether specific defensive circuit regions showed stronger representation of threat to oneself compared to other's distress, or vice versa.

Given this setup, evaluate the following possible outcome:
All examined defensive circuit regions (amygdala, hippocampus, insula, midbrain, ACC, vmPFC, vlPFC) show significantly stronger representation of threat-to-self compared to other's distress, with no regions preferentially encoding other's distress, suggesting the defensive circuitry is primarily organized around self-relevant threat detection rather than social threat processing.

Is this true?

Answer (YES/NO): NO